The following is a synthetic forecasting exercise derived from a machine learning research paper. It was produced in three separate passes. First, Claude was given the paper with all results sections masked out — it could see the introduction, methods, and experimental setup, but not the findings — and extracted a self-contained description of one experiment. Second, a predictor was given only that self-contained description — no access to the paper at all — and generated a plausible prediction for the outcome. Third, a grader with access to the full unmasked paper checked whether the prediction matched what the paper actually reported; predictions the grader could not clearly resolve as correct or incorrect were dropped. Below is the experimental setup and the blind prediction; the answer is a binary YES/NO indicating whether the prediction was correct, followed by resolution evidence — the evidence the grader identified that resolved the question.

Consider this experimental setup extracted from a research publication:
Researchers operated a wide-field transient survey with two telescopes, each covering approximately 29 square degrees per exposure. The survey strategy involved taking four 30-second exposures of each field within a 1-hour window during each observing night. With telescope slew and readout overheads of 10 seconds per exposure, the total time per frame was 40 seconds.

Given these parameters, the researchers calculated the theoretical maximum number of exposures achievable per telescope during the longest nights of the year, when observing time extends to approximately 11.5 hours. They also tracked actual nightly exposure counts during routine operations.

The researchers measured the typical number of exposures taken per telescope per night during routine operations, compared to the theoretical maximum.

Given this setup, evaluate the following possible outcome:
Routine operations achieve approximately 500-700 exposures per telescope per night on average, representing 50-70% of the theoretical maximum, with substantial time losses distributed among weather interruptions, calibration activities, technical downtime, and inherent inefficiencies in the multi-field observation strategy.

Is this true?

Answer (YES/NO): NO